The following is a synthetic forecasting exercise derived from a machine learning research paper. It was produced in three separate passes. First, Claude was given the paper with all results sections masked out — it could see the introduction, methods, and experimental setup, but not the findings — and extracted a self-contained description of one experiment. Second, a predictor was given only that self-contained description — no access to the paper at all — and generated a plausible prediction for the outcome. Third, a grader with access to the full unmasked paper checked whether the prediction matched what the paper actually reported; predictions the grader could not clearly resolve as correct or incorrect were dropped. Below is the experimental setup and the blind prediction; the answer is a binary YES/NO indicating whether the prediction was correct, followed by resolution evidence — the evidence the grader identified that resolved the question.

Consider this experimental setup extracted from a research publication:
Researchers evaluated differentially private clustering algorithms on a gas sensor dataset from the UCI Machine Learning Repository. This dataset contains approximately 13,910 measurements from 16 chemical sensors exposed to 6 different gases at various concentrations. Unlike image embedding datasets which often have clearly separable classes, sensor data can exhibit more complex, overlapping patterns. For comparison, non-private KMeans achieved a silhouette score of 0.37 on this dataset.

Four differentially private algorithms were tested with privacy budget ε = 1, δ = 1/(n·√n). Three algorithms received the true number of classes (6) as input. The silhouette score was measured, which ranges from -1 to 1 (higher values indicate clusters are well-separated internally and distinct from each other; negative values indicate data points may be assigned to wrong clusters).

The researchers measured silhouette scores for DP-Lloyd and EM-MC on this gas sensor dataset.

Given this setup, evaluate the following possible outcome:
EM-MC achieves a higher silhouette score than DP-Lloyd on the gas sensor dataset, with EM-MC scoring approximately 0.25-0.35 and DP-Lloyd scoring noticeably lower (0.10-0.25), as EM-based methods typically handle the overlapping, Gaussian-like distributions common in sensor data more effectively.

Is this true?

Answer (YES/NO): NO